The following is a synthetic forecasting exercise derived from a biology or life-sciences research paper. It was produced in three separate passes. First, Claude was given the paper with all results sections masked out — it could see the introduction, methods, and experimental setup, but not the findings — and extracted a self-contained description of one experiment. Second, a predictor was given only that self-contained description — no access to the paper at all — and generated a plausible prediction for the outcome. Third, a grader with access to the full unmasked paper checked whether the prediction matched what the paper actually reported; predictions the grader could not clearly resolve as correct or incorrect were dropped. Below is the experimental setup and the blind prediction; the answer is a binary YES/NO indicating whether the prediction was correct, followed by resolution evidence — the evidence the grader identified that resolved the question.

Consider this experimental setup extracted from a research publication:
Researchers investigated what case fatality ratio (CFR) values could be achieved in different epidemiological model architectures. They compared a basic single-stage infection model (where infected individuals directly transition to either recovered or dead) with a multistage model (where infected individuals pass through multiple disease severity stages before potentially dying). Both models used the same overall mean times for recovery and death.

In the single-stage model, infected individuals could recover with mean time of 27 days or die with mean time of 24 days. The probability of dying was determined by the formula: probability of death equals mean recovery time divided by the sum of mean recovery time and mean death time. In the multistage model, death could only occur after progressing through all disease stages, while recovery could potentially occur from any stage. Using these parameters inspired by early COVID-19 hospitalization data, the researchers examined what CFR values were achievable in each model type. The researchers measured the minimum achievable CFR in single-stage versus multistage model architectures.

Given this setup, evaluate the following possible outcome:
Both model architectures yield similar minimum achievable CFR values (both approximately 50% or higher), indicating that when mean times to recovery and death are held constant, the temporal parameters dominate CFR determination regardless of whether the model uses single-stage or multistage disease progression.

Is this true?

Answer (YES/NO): NO